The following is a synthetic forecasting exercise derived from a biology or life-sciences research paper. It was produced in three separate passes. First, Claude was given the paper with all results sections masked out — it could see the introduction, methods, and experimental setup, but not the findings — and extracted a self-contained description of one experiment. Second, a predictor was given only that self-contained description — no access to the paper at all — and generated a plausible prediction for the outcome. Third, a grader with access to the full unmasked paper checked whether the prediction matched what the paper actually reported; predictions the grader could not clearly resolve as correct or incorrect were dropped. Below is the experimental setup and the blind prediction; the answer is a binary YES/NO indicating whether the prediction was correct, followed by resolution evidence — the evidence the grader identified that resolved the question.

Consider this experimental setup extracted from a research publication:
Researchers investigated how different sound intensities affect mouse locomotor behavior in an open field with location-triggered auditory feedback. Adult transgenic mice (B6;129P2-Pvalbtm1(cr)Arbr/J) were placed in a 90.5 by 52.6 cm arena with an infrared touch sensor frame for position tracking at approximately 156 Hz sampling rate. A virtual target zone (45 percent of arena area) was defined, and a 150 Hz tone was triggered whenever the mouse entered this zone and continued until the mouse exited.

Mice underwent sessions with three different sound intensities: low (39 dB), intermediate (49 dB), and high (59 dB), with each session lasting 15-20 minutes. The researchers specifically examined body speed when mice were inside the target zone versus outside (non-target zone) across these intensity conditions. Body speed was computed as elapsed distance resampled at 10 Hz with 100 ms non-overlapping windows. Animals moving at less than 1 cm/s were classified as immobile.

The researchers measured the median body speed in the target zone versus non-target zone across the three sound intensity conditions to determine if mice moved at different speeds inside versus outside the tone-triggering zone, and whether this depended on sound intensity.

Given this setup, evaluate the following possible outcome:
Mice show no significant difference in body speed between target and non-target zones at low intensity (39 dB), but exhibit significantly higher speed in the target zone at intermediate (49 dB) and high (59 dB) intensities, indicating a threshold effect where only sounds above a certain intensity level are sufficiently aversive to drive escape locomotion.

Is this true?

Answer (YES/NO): YES